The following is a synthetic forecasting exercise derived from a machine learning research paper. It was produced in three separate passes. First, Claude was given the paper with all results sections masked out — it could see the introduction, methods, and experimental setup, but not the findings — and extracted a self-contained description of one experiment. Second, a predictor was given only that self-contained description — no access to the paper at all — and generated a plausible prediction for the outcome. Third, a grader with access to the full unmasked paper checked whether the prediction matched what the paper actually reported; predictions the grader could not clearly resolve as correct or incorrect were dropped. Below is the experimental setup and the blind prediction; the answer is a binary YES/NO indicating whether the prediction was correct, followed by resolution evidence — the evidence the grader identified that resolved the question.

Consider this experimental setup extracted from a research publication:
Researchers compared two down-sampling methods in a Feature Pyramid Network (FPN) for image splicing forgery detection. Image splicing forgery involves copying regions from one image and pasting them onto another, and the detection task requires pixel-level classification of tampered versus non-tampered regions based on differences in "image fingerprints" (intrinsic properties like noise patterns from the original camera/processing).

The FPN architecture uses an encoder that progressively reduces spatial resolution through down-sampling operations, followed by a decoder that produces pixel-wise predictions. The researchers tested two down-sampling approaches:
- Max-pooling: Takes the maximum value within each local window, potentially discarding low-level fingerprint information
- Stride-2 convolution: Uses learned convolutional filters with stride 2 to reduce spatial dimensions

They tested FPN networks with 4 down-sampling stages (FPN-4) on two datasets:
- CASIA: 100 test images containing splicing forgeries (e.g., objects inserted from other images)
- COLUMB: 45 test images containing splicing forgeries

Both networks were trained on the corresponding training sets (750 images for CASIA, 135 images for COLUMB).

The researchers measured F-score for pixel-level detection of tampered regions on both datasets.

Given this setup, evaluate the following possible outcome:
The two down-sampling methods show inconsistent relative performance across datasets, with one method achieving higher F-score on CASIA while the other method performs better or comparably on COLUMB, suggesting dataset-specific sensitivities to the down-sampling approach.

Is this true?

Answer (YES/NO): NO